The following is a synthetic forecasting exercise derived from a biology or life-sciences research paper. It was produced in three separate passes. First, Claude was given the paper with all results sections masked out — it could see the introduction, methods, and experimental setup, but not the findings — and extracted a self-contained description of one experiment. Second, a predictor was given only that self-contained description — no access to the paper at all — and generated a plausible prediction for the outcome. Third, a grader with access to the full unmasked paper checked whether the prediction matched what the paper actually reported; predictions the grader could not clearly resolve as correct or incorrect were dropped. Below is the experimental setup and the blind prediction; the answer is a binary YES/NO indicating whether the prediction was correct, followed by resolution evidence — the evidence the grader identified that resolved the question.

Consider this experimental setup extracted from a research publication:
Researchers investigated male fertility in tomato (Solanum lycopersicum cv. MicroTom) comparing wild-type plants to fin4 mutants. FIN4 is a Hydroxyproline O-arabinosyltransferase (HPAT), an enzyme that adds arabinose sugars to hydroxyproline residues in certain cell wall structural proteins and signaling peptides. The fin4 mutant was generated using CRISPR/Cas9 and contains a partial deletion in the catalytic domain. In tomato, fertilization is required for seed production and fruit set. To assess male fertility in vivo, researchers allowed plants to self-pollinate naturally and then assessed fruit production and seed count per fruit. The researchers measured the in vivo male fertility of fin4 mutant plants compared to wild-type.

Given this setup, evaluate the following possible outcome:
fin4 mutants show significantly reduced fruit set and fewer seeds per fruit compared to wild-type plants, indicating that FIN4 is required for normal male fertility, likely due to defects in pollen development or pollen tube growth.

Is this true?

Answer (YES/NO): NO